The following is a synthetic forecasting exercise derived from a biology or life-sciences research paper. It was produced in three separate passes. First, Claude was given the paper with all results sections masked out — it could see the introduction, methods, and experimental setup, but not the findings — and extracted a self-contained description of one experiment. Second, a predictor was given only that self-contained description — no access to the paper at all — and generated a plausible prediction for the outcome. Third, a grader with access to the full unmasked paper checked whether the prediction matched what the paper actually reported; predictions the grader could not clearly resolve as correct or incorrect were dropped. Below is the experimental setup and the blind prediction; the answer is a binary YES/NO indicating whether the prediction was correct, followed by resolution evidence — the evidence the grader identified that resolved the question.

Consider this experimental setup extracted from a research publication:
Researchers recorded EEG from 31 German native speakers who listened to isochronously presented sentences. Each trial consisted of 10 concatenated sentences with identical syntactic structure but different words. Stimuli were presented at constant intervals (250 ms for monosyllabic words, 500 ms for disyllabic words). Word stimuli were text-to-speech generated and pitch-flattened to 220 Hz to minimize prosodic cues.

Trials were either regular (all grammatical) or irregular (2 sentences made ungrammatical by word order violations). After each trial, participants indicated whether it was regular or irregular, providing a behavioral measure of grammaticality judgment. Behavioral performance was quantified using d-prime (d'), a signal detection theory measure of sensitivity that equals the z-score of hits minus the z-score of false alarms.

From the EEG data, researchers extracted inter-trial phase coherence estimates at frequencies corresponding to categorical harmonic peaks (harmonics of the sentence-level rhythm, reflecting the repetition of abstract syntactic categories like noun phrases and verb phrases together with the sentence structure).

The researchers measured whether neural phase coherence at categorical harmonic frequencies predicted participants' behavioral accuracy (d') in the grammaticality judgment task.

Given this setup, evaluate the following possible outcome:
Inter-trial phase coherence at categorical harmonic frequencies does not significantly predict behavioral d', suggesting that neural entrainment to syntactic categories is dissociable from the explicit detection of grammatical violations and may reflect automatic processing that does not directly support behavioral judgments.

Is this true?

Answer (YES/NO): NO